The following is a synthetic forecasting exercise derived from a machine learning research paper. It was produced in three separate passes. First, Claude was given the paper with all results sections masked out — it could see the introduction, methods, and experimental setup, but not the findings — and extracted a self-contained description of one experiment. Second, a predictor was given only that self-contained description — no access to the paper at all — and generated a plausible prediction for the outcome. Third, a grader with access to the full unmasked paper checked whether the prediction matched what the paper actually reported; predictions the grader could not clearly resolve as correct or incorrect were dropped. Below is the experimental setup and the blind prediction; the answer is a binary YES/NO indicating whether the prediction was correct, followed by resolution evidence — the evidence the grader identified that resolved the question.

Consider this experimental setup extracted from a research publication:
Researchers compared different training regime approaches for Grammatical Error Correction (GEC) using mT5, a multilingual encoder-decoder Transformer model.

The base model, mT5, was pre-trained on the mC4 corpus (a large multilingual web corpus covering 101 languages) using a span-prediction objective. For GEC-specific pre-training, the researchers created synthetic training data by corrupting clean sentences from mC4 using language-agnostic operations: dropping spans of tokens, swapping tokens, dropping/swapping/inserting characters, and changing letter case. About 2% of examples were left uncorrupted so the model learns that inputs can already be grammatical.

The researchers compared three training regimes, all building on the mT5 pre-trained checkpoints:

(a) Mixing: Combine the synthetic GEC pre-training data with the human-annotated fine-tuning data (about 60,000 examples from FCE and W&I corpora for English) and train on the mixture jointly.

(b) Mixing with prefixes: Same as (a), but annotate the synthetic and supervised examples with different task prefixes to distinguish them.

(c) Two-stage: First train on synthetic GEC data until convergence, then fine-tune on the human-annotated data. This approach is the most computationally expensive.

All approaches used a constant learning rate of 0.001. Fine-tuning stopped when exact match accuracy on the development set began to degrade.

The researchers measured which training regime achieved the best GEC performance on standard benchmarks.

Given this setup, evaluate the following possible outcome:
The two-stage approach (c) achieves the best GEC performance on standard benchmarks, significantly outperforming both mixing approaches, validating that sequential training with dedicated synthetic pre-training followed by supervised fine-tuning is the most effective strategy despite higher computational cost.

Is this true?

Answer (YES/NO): NO